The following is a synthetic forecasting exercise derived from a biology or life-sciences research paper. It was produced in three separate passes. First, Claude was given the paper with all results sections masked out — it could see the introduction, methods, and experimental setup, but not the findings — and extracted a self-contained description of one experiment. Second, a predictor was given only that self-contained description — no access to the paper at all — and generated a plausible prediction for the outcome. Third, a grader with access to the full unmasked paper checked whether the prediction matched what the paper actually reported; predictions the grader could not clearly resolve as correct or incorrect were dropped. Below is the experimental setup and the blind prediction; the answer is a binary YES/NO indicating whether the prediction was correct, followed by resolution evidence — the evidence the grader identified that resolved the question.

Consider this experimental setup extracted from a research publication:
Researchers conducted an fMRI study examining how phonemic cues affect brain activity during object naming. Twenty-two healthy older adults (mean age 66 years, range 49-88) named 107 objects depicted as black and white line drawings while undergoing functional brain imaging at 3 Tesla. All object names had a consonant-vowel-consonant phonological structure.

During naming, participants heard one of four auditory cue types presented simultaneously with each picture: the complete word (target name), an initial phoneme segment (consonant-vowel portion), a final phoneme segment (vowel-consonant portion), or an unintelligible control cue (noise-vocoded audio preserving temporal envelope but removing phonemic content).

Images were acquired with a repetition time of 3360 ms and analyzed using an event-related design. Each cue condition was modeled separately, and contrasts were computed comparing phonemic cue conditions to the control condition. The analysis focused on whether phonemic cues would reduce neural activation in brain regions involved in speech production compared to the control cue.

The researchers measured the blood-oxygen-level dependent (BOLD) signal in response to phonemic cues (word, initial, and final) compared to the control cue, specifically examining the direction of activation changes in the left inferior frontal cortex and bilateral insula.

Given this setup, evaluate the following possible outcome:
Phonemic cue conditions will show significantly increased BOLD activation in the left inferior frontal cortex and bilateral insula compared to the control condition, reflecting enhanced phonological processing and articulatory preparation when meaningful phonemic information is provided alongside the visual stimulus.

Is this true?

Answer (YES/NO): NO